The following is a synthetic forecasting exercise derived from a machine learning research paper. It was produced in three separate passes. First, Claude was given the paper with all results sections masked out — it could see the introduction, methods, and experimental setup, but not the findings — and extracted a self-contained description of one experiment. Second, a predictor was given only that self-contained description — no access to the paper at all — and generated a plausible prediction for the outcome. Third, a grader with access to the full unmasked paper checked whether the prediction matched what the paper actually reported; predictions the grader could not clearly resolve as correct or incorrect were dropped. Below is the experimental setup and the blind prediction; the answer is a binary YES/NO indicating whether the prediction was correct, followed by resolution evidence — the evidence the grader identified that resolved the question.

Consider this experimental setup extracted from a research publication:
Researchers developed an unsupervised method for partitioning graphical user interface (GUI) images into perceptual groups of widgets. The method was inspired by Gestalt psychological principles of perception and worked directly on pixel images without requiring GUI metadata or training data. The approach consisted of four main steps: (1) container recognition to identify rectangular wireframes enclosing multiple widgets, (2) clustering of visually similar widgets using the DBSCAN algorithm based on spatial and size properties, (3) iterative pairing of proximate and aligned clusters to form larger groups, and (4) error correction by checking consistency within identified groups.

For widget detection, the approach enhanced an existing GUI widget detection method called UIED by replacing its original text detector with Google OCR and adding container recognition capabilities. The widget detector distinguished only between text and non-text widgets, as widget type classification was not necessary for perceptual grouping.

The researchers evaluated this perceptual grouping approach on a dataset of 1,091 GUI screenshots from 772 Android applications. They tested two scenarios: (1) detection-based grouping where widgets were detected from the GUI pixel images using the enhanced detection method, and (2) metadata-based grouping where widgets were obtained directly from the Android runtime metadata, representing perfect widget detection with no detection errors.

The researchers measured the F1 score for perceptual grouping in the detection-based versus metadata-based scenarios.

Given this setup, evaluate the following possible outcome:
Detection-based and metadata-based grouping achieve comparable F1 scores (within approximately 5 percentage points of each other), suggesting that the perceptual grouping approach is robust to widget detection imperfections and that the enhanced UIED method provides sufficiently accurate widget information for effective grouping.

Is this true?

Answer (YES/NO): NO